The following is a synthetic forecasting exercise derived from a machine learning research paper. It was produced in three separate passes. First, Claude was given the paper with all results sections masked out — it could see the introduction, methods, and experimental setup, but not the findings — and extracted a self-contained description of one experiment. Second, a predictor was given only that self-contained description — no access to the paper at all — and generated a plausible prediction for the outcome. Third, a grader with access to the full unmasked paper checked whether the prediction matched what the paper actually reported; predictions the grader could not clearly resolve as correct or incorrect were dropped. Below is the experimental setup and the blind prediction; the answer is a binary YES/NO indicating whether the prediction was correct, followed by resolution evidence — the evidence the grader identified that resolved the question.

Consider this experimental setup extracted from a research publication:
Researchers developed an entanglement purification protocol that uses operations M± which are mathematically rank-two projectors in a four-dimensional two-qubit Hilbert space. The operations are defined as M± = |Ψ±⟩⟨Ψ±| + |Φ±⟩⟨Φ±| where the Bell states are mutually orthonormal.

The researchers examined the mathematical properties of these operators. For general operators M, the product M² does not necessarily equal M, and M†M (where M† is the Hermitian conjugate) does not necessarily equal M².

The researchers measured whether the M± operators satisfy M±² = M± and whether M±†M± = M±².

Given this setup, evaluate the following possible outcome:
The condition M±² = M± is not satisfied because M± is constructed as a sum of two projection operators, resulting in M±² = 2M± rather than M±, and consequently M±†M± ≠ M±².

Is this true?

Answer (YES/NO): NO